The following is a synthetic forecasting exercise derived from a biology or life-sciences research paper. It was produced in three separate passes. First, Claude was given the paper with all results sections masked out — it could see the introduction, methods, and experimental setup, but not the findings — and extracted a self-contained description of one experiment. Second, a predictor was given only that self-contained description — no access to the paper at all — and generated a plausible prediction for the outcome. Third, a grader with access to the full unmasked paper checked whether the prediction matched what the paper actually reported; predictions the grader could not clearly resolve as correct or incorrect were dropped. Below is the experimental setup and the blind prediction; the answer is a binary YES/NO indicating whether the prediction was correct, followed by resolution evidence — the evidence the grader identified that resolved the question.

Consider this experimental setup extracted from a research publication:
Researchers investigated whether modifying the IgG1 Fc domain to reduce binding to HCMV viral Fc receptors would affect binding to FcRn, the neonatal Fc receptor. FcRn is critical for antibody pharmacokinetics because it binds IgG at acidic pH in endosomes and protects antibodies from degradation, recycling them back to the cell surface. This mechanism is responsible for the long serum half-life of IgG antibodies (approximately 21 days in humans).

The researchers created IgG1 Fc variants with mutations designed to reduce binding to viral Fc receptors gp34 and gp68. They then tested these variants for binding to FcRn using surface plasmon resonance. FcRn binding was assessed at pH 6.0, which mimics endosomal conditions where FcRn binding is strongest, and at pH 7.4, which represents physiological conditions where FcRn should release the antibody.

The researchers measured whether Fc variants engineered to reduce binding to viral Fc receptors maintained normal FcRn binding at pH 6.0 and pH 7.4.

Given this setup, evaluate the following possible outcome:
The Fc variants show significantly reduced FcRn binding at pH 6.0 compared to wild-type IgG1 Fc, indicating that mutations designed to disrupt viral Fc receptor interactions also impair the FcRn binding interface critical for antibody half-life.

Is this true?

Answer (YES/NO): NO